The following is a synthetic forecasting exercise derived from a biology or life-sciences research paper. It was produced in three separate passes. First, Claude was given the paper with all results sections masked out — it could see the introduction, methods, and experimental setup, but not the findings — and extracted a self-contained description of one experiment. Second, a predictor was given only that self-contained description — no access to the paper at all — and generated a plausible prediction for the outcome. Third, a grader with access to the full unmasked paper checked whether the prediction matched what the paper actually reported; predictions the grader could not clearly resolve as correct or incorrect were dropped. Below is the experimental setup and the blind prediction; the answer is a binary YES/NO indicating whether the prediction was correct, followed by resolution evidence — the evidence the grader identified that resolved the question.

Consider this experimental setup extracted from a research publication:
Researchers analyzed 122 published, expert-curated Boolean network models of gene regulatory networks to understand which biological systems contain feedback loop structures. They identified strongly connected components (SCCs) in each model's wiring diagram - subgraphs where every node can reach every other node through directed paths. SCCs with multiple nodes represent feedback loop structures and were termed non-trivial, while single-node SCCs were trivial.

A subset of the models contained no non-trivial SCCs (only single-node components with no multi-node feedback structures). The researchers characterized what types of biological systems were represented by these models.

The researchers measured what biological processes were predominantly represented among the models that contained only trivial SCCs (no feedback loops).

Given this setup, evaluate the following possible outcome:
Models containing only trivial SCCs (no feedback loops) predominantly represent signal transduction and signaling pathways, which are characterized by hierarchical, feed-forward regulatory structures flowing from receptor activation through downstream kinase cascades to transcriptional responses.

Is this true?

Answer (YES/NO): YES